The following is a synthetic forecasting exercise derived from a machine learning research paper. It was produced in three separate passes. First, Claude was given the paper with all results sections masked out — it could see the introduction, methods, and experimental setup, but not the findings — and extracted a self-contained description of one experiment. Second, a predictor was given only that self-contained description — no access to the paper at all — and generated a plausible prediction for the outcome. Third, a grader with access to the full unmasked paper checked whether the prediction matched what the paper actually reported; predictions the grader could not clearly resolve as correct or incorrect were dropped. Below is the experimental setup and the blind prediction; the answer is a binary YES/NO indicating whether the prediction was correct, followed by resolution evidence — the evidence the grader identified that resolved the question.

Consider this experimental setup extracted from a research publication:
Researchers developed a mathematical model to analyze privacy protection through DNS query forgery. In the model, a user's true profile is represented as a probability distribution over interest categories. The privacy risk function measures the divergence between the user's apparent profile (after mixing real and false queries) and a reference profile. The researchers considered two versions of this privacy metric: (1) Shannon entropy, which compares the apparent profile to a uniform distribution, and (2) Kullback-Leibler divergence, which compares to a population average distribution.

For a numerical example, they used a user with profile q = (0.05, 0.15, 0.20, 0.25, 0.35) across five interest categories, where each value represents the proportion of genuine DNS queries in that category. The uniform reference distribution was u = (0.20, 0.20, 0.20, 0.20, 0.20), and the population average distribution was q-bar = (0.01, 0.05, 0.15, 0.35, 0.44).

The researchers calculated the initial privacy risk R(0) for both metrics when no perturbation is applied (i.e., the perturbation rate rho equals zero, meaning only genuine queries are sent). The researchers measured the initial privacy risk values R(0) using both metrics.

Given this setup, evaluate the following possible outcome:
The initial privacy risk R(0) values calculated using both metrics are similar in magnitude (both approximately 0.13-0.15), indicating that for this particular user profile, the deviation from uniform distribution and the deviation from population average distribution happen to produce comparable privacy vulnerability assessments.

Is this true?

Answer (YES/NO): YES